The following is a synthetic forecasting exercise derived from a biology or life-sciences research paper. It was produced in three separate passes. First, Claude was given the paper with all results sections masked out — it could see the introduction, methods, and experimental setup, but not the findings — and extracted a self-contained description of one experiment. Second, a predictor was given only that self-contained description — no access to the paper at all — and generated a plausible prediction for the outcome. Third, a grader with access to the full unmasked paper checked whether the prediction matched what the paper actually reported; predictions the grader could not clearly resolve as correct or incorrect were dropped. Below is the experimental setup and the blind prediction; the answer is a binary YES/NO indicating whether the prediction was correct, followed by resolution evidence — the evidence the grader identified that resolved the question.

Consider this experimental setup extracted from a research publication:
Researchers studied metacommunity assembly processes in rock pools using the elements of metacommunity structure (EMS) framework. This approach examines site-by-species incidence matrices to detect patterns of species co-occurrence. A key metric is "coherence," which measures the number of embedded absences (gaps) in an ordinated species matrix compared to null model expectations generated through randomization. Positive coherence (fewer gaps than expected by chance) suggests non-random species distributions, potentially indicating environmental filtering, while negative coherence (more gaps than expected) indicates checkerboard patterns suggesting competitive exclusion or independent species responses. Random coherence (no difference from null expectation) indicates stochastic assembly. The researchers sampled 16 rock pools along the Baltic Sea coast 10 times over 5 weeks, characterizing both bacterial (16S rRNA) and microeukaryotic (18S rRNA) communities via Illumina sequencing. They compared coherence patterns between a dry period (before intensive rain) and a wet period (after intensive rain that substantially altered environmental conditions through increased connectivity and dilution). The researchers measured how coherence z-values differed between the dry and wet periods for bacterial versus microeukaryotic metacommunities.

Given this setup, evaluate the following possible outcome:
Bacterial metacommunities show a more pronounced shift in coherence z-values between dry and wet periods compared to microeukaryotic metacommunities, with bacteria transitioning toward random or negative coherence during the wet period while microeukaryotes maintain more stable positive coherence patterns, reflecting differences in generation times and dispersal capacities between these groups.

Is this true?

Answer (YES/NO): NO